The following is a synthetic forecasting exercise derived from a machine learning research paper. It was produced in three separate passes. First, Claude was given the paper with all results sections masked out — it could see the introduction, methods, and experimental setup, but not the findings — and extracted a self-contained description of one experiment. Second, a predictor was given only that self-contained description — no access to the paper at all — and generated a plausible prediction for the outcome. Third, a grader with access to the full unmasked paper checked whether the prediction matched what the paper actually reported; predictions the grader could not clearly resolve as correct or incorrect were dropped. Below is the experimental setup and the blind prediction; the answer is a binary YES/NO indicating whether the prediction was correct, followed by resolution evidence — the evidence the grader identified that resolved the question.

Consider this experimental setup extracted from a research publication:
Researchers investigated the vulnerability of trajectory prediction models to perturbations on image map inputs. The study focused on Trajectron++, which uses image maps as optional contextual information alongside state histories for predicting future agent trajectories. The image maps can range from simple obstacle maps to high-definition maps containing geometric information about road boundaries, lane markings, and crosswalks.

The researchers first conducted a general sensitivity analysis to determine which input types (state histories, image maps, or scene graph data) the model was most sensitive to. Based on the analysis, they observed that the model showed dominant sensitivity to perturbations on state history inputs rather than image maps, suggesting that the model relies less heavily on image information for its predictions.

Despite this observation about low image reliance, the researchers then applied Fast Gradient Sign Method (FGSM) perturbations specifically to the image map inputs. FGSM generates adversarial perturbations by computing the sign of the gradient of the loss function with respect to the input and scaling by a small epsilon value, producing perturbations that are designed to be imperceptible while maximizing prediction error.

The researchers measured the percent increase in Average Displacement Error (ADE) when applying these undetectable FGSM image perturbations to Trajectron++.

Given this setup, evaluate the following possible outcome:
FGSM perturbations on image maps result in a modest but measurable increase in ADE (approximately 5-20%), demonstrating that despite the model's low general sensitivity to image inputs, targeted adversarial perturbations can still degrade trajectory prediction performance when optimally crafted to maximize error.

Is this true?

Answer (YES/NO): NO